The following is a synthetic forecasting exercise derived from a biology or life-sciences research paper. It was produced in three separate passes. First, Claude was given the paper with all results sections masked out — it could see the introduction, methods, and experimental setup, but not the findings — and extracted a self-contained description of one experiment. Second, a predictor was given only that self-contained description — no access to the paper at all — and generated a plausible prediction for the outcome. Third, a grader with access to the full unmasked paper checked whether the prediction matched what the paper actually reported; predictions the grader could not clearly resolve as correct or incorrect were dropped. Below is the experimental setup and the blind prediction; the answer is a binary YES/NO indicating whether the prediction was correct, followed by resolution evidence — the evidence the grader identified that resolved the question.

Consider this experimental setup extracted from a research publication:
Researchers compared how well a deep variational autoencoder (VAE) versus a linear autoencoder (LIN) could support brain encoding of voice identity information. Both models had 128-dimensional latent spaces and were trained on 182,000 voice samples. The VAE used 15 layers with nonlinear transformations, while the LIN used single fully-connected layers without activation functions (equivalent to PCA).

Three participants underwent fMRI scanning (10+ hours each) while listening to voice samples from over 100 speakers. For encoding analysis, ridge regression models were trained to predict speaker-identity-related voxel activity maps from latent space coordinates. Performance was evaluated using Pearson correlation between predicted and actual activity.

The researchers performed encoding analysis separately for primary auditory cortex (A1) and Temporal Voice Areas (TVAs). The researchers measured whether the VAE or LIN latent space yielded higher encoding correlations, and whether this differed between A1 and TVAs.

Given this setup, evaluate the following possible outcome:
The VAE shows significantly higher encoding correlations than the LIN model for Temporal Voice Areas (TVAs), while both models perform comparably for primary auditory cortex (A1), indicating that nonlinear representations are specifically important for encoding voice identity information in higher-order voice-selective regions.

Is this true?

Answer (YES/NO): NO